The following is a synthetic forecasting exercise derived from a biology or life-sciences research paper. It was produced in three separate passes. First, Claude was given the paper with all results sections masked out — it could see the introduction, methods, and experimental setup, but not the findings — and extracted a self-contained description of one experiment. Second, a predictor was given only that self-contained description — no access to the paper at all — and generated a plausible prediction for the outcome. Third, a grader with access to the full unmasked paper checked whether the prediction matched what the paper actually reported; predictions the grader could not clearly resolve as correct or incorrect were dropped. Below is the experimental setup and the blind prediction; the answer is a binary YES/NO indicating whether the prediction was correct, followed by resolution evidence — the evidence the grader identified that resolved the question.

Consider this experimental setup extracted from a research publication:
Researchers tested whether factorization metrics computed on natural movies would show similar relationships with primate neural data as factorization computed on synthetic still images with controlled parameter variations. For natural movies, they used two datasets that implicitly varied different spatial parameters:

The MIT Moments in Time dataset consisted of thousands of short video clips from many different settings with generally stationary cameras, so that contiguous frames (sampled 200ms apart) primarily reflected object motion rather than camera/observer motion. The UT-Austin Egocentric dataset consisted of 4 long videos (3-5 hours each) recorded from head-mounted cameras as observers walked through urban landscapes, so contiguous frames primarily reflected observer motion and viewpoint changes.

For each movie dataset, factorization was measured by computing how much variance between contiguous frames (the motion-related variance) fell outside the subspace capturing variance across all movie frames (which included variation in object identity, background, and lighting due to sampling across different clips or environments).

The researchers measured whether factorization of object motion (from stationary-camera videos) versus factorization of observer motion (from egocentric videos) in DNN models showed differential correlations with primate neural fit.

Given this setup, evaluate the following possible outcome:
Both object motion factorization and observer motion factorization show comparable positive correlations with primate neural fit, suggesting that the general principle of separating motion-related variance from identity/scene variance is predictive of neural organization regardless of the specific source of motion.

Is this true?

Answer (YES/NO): YES